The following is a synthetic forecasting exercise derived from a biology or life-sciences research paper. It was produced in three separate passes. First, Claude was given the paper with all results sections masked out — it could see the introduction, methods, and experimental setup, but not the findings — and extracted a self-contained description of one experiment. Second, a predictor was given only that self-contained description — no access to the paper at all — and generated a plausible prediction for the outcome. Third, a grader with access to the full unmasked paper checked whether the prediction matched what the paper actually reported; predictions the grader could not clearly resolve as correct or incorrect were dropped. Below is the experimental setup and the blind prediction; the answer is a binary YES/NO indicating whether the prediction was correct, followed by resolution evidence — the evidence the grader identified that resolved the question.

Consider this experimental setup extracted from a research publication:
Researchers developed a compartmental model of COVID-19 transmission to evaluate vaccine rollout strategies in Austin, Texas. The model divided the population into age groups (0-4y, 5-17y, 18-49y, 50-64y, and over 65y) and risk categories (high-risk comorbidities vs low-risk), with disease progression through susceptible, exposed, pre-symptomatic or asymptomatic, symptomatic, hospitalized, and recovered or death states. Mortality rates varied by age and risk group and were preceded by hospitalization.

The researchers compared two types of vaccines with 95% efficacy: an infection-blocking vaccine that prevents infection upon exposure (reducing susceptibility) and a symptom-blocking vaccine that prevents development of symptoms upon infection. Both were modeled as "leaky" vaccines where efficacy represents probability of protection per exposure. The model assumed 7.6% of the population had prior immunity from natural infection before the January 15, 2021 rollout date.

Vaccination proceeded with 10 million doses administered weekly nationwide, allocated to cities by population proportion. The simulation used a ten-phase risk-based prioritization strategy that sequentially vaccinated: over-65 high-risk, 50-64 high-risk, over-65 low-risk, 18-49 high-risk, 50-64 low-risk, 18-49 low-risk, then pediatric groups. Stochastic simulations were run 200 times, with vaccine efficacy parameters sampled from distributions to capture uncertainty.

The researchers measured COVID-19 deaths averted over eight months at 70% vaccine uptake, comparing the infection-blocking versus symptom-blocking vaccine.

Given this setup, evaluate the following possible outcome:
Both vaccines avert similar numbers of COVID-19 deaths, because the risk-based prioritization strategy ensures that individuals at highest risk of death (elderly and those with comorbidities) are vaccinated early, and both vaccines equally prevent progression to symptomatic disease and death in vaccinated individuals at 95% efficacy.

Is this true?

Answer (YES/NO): NO